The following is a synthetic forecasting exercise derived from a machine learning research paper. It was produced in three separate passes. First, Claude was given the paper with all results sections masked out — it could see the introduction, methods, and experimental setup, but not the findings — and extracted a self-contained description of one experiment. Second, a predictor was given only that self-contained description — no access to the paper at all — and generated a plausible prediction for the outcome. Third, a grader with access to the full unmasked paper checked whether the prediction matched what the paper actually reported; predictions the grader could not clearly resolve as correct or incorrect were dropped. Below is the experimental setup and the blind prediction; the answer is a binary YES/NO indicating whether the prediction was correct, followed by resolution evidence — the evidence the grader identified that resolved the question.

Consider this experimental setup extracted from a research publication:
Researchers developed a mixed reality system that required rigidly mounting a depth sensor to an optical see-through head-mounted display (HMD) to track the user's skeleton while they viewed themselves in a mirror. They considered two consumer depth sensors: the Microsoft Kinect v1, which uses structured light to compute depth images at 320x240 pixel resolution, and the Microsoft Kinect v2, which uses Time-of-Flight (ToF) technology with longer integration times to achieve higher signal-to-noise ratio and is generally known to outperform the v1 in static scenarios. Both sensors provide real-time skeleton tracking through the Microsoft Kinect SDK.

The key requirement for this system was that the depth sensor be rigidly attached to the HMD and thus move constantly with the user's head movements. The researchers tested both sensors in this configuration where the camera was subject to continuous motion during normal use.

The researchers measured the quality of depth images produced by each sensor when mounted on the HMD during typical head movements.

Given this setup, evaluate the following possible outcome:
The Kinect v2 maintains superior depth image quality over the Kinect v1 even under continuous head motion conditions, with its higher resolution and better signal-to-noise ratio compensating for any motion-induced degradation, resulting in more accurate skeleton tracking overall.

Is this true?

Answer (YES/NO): NO